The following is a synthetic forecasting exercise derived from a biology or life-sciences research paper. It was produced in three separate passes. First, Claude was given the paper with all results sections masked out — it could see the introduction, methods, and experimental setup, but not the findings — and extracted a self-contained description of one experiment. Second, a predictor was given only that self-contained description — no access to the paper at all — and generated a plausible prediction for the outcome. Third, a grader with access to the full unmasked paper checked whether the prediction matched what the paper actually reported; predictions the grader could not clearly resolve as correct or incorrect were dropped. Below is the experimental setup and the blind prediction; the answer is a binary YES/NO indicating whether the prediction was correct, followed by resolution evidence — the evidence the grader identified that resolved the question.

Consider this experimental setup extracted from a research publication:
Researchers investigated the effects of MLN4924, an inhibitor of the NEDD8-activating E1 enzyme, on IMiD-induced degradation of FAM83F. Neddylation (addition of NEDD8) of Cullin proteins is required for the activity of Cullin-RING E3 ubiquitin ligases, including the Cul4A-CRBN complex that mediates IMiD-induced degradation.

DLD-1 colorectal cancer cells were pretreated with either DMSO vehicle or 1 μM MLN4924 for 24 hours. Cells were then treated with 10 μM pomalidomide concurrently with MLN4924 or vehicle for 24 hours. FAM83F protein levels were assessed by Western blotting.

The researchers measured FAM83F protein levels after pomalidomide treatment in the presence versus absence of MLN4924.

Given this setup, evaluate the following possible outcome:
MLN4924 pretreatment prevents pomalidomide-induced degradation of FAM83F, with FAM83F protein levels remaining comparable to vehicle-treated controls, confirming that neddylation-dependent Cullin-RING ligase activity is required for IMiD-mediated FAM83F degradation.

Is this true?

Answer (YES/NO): YES